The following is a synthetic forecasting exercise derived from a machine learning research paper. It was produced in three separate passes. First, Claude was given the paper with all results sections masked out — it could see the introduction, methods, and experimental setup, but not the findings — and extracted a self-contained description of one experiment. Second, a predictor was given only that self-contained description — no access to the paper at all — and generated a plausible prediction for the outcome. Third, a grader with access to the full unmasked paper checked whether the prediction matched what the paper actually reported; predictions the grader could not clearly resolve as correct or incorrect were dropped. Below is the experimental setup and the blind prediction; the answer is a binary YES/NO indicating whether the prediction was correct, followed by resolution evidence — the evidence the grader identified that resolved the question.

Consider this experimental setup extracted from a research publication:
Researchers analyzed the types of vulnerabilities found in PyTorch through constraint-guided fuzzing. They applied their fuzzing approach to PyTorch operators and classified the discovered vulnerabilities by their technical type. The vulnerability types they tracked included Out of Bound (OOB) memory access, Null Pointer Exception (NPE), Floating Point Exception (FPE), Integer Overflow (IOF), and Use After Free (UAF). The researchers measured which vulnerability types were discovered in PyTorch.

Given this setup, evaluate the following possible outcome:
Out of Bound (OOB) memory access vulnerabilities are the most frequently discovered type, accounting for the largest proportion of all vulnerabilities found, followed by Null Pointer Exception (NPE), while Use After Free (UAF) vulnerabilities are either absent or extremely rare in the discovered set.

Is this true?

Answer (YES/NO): NO